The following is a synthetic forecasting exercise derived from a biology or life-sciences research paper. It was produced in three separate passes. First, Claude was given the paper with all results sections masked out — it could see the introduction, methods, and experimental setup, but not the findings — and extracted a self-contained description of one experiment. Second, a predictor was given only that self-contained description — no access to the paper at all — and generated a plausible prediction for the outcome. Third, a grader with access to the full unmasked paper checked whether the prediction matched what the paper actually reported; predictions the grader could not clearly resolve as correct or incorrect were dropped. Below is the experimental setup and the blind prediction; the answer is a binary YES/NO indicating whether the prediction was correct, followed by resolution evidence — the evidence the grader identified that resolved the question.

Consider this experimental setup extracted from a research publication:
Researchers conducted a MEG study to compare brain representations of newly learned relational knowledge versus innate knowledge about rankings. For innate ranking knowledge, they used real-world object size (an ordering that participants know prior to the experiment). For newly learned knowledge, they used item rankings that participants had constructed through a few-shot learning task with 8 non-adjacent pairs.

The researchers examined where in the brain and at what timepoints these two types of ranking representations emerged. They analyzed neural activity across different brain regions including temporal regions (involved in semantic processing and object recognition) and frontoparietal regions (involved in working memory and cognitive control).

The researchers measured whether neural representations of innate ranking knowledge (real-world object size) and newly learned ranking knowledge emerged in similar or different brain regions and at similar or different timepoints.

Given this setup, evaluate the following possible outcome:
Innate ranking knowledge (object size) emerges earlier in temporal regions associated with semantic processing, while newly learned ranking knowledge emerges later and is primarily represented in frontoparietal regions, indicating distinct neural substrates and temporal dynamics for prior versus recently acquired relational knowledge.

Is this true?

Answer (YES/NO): YES